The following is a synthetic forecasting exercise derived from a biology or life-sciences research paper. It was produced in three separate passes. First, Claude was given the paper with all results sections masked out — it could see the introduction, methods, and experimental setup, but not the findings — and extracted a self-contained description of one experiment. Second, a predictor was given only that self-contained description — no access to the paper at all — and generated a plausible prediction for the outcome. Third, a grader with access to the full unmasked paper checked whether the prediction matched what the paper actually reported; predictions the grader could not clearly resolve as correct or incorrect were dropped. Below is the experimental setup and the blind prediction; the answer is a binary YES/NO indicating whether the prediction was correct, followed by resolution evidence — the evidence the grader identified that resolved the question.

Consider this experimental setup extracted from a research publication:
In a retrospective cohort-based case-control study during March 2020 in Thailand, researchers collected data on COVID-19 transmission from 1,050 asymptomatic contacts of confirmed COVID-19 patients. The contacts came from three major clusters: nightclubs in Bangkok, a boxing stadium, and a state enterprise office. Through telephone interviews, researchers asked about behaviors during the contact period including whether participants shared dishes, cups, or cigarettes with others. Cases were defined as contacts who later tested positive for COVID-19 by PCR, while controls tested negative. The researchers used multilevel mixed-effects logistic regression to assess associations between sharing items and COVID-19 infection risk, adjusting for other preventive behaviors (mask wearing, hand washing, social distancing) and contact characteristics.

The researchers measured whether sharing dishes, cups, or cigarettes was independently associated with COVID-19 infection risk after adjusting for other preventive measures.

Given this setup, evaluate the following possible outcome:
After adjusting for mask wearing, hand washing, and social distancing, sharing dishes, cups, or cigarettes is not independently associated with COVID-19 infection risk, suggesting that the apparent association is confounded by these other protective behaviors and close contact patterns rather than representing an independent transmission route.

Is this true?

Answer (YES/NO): NO